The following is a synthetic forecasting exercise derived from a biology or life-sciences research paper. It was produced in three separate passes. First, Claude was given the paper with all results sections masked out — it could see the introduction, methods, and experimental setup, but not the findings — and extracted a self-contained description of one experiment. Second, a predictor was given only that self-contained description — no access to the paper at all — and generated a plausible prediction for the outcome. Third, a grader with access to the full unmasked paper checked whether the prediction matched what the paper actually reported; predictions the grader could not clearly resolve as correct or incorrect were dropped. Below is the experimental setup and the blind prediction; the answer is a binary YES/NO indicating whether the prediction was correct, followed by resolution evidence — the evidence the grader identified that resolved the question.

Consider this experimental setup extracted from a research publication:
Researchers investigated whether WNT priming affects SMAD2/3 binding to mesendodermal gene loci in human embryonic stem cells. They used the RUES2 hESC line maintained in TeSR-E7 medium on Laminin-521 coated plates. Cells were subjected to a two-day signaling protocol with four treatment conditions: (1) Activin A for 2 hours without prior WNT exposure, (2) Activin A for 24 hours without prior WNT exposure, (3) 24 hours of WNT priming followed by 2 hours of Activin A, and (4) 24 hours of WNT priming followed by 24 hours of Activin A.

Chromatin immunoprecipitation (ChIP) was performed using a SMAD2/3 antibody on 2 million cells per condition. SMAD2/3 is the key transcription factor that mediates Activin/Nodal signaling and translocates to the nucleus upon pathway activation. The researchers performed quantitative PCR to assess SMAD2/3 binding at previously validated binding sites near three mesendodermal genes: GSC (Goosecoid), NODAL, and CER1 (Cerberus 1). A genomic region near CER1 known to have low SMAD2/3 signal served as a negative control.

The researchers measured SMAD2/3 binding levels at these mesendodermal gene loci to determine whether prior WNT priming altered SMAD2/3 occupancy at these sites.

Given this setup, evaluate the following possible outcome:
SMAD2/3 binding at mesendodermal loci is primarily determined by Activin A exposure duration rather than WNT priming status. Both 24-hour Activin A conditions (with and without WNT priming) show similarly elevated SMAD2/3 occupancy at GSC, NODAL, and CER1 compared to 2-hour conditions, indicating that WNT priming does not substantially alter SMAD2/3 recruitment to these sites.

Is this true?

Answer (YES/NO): NO